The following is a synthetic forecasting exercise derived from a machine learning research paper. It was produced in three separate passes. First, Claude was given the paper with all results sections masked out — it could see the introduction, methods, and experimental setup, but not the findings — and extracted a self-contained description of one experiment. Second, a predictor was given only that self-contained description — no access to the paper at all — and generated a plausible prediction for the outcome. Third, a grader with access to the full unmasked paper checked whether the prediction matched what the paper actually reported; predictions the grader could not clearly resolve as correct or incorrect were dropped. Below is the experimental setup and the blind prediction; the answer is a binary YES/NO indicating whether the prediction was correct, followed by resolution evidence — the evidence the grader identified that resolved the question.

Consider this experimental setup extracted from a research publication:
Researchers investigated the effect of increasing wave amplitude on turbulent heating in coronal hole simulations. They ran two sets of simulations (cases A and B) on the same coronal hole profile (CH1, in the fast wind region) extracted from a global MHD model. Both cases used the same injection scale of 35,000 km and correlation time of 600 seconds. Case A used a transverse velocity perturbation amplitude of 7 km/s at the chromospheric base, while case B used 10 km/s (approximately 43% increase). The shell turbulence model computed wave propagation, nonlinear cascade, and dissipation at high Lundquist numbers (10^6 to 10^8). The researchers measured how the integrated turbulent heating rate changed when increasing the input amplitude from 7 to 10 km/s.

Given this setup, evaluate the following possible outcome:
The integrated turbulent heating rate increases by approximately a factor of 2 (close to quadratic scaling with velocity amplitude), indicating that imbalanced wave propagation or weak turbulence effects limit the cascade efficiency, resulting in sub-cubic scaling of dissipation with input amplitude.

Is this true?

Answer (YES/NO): NO